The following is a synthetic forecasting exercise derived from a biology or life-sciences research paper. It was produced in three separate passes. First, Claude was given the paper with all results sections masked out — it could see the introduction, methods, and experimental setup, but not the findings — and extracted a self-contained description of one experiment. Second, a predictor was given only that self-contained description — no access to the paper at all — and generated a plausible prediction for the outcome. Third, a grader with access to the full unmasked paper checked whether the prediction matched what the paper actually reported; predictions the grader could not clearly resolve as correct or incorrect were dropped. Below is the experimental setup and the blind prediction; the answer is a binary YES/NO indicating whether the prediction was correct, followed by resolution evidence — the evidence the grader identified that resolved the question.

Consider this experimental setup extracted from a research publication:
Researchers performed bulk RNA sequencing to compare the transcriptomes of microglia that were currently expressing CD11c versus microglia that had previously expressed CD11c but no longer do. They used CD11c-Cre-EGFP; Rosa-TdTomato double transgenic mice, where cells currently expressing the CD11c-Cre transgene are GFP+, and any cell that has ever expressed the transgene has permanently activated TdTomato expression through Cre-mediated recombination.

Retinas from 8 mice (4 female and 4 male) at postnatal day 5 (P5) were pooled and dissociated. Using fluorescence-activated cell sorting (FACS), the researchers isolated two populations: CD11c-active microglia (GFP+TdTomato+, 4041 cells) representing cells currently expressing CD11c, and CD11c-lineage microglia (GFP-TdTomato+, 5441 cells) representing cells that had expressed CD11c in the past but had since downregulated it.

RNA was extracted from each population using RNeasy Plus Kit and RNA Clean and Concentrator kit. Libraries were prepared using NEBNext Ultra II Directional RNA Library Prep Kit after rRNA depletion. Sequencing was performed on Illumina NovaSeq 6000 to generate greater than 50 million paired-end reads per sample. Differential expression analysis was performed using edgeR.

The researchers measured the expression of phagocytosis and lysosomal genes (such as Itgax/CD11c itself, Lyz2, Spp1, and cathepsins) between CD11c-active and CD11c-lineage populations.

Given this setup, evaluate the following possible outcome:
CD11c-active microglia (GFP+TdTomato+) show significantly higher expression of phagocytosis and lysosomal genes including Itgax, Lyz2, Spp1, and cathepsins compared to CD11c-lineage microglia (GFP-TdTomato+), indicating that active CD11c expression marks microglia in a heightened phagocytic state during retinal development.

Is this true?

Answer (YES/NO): YES